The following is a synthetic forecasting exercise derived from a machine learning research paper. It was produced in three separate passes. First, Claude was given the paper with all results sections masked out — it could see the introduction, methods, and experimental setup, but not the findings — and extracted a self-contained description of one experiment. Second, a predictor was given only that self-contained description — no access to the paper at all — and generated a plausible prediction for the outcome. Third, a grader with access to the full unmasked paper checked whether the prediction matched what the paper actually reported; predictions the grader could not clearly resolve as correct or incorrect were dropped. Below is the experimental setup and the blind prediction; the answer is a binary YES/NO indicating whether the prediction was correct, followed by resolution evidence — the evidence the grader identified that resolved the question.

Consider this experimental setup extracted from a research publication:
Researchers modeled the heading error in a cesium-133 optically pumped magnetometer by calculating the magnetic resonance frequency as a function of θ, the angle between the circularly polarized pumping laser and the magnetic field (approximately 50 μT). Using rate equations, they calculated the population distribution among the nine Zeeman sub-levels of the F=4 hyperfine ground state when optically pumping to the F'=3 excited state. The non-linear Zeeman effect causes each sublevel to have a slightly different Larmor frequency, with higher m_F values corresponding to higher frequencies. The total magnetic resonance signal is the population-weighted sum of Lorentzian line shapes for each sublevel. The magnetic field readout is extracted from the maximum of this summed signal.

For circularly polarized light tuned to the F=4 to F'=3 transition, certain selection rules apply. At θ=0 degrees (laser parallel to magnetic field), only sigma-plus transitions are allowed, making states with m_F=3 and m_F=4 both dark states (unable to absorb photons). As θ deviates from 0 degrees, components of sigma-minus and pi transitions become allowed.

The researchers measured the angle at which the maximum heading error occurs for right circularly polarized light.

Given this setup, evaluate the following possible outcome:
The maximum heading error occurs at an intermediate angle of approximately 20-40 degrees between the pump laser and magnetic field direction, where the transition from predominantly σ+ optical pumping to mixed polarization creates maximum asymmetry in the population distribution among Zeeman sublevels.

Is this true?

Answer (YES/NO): NO